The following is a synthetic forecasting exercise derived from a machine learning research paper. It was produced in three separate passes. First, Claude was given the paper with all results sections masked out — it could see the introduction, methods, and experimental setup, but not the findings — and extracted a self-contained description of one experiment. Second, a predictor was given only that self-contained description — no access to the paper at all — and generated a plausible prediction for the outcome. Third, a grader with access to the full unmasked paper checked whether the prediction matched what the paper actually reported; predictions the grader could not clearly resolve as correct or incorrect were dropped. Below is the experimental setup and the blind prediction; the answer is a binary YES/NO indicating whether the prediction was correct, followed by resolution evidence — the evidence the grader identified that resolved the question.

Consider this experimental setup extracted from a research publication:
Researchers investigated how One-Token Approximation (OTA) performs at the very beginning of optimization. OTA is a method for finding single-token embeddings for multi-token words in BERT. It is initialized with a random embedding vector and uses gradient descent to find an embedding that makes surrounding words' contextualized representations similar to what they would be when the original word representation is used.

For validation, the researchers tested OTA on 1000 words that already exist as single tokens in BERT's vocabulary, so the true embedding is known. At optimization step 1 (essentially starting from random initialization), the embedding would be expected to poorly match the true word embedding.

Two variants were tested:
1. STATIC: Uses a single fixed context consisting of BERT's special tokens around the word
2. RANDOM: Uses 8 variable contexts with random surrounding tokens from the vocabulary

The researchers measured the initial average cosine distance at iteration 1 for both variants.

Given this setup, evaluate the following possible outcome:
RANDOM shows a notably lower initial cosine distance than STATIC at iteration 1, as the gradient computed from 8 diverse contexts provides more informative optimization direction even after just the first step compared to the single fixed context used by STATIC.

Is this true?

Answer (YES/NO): NO